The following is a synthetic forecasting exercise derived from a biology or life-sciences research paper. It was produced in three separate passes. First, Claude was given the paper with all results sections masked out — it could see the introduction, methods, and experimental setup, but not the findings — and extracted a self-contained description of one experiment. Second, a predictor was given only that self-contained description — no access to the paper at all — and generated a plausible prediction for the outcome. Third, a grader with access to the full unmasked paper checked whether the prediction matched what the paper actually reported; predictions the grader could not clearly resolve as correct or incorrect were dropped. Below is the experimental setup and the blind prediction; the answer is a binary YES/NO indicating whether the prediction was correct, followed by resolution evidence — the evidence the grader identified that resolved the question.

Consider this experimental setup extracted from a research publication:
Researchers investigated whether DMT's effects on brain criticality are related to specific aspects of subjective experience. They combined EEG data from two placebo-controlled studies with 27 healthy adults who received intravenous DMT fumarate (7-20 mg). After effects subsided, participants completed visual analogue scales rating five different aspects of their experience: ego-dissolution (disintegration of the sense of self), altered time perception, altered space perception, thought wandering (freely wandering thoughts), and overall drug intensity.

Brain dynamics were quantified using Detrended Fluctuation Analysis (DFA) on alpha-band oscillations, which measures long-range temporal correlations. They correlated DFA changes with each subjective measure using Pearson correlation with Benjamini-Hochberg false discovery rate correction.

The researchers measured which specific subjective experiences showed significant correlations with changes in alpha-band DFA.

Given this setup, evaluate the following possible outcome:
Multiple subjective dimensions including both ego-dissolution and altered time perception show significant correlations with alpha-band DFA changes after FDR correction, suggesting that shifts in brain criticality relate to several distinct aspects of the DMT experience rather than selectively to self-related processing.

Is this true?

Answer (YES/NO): NO